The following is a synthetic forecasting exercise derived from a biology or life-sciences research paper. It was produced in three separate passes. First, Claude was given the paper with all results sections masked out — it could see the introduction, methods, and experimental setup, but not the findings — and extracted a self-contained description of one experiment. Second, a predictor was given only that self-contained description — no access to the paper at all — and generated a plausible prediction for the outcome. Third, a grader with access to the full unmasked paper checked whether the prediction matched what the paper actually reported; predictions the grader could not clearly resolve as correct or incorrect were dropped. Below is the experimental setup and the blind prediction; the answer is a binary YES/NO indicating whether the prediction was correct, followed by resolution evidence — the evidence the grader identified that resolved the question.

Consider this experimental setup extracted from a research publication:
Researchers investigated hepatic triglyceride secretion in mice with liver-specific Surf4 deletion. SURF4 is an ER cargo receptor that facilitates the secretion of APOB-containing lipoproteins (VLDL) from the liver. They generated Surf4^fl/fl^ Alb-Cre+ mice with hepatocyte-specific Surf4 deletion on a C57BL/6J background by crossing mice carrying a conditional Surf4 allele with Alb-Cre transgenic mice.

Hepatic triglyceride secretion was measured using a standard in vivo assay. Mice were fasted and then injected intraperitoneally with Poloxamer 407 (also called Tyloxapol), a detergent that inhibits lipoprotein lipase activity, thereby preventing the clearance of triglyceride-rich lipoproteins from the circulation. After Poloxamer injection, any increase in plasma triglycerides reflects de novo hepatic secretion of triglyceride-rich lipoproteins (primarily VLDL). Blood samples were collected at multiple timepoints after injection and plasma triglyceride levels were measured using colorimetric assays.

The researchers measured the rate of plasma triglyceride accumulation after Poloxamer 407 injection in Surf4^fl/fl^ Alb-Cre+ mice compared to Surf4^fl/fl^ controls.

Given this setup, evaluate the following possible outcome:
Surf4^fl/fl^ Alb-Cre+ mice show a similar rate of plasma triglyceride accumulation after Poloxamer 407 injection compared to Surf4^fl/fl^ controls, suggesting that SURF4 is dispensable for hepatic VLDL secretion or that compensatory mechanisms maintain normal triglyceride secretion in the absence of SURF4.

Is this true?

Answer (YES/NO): NO